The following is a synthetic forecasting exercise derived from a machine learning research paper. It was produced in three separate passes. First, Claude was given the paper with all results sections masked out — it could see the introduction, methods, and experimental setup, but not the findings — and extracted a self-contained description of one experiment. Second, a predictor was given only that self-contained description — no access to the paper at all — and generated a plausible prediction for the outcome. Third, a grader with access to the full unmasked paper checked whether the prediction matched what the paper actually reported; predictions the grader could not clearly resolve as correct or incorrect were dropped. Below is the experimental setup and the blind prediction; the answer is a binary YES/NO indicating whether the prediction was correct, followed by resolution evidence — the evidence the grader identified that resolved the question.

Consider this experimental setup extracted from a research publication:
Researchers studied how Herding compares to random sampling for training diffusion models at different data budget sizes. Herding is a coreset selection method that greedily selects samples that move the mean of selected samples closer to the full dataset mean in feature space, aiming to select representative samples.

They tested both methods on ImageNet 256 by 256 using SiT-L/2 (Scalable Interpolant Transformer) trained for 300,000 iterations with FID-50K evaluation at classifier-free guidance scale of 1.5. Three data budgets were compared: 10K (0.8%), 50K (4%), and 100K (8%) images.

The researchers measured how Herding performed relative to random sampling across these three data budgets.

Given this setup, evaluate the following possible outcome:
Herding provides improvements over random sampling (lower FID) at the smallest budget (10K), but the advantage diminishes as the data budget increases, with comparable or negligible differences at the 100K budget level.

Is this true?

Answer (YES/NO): NO